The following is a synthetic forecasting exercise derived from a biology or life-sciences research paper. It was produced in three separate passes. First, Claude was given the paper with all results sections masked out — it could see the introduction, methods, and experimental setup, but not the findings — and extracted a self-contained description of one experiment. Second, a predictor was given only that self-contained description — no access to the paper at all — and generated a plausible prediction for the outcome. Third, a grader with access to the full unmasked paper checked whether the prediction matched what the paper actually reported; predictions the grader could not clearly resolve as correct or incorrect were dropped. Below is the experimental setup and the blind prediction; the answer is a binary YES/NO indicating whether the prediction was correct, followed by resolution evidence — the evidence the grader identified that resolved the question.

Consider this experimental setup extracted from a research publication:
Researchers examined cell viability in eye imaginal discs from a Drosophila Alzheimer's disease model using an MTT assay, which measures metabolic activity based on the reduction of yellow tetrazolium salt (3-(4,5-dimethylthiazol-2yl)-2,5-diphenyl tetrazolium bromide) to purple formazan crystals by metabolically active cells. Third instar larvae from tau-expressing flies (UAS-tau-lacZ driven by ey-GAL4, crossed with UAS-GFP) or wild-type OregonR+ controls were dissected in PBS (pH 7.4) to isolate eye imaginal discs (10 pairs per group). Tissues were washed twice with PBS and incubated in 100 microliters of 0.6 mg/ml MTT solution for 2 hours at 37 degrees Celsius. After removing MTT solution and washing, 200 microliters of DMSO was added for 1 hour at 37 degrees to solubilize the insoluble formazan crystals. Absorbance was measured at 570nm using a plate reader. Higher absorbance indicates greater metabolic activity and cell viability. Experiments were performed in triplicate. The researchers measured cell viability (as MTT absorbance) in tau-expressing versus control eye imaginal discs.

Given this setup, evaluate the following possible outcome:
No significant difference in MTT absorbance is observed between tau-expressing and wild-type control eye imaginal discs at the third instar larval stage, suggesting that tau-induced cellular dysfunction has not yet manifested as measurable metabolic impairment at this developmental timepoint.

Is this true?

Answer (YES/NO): NO